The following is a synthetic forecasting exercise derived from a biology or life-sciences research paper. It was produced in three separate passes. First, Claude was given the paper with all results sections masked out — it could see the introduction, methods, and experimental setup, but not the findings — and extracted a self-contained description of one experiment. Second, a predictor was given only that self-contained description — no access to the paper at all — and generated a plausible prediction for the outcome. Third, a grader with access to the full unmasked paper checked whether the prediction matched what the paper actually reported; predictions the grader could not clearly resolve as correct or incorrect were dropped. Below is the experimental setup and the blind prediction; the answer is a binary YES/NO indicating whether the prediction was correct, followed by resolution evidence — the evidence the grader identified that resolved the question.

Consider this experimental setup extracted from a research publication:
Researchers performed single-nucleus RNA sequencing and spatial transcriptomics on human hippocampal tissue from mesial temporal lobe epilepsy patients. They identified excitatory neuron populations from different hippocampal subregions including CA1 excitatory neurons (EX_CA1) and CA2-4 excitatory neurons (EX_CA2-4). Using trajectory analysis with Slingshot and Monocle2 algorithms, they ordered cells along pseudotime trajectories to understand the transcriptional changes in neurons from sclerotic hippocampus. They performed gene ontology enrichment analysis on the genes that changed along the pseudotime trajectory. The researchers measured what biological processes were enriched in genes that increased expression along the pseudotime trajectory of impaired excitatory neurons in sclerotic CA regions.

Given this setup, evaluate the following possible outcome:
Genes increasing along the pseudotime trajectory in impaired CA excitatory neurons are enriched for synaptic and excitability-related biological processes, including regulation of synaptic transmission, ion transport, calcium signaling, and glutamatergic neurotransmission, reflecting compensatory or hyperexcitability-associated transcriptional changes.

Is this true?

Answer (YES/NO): NO